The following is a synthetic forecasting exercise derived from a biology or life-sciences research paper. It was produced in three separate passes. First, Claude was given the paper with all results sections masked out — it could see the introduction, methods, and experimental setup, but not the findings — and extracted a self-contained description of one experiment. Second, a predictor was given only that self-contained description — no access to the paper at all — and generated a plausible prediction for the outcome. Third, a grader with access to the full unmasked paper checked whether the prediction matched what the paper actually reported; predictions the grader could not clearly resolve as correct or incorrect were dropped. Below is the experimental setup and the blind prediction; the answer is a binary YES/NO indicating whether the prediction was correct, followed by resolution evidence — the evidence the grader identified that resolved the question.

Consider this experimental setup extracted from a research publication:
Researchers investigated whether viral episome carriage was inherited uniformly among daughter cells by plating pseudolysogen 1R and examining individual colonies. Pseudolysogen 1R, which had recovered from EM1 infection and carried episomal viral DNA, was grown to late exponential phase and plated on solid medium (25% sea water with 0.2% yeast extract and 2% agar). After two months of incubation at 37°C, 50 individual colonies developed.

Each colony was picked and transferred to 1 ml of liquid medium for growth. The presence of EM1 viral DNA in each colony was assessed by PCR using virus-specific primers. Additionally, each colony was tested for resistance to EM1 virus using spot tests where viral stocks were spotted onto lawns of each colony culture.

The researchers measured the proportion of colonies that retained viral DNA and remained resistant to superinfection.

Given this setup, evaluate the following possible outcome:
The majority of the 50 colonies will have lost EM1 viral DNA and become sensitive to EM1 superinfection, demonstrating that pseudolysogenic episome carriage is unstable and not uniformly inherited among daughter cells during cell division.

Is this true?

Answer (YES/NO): NO